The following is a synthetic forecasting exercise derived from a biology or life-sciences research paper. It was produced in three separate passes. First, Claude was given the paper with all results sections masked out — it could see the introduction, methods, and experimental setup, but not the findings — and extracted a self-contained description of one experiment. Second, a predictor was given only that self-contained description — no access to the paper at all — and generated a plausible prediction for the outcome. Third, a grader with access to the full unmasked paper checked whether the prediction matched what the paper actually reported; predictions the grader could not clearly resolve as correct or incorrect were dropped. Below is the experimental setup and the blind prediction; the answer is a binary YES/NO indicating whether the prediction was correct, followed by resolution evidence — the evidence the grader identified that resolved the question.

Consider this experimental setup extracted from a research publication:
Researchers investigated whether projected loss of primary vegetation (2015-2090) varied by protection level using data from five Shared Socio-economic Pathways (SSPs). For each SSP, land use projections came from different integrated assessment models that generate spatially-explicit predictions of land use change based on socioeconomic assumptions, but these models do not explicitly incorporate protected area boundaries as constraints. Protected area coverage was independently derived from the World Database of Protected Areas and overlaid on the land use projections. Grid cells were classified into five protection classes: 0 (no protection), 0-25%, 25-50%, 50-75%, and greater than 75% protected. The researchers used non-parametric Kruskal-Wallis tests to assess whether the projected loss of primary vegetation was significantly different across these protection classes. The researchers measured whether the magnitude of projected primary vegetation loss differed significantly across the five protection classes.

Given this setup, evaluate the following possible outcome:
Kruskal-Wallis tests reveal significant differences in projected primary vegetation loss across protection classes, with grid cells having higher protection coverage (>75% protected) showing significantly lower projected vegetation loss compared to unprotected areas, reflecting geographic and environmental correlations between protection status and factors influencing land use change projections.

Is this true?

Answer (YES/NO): NO